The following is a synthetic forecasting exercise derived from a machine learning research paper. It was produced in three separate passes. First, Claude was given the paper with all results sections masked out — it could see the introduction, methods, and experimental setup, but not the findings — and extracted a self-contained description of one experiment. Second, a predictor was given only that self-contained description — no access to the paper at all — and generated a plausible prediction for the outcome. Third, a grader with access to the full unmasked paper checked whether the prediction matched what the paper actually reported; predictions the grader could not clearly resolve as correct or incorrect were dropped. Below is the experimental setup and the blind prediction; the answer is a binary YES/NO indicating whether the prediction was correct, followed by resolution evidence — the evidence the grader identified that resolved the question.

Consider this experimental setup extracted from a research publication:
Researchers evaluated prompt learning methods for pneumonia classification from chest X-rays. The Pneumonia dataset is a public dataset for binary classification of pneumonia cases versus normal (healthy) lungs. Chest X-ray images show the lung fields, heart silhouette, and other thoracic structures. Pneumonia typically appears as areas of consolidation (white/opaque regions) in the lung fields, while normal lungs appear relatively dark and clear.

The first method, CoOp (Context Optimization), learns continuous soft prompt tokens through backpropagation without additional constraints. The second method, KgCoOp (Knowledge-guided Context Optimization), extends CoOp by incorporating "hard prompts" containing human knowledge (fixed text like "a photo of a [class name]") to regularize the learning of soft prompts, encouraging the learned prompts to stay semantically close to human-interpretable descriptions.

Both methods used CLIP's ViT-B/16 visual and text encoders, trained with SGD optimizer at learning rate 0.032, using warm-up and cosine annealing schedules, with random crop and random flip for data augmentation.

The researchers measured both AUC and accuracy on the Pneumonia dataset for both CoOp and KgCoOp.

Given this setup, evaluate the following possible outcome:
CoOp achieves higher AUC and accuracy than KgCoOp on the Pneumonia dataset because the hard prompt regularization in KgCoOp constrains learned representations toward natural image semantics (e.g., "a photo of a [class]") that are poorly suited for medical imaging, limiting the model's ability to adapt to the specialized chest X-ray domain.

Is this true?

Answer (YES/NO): YES